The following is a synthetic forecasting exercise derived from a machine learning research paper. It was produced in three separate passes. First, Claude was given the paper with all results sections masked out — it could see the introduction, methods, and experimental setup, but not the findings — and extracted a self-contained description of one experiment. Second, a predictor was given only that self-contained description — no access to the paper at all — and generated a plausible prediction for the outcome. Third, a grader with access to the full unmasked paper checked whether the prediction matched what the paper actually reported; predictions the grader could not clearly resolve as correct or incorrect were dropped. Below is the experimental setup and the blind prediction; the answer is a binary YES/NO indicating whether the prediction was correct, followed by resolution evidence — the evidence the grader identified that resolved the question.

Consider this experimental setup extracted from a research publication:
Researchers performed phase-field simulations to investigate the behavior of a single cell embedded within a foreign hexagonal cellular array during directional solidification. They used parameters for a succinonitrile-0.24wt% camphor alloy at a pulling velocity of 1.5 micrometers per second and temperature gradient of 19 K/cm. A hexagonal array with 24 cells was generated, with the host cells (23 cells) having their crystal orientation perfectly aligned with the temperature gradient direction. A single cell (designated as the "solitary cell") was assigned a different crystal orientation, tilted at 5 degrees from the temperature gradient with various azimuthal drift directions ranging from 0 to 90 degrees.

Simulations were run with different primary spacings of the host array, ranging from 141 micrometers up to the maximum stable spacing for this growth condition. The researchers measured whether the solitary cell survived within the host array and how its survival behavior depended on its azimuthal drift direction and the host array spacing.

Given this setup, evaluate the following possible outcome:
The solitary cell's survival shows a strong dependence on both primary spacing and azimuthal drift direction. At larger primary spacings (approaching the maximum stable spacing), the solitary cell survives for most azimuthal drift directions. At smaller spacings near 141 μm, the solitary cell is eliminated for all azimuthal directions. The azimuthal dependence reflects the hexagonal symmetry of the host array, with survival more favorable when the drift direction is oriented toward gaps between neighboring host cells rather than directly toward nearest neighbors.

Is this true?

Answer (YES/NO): NO